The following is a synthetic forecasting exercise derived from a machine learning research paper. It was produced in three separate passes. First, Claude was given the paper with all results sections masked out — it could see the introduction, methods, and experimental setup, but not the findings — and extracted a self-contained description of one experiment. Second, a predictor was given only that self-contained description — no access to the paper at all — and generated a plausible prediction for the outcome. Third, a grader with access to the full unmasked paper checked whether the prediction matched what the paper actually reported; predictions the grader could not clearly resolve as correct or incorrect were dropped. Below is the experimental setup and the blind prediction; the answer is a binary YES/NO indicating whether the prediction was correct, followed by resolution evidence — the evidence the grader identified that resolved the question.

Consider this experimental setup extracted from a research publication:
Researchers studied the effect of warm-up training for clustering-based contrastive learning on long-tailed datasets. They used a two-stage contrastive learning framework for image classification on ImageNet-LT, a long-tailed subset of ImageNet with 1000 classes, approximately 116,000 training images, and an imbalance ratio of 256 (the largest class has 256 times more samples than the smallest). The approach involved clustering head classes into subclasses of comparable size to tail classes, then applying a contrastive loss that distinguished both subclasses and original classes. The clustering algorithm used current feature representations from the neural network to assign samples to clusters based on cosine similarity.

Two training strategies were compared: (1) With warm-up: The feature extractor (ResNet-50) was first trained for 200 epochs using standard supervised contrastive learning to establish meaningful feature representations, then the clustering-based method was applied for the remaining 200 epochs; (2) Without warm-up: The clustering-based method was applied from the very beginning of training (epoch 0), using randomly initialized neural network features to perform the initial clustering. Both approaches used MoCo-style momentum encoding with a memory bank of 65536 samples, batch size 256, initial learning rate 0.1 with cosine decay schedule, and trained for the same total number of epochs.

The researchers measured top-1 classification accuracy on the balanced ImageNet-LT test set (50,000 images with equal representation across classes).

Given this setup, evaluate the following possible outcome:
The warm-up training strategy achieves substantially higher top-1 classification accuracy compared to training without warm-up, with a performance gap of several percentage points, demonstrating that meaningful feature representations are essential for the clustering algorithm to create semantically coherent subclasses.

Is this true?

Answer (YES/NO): NO